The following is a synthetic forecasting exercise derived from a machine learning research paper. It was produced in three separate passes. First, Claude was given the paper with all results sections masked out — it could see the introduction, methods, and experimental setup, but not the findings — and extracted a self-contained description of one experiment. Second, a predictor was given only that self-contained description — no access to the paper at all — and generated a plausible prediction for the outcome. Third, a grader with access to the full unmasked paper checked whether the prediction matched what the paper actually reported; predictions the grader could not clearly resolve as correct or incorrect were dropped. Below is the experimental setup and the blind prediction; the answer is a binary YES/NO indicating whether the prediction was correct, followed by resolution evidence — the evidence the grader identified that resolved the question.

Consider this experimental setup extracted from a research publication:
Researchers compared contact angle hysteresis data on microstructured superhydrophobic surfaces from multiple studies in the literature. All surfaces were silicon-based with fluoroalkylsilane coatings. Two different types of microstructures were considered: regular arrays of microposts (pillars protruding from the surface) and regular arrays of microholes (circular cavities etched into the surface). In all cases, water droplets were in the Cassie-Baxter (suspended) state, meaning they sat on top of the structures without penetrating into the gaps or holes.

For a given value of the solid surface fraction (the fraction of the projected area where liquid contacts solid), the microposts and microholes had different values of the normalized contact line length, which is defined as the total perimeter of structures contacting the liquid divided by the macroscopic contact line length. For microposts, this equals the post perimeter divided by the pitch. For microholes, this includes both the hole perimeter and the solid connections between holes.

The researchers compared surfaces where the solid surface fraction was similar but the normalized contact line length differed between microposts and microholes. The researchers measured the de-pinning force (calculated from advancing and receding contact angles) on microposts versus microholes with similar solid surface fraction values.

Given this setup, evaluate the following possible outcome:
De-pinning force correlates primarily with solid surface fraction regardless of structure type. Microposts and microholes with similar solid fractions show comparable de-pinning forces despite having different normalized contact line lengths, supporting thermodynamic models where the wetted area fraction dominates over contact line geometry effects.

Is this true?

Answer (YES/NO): NO